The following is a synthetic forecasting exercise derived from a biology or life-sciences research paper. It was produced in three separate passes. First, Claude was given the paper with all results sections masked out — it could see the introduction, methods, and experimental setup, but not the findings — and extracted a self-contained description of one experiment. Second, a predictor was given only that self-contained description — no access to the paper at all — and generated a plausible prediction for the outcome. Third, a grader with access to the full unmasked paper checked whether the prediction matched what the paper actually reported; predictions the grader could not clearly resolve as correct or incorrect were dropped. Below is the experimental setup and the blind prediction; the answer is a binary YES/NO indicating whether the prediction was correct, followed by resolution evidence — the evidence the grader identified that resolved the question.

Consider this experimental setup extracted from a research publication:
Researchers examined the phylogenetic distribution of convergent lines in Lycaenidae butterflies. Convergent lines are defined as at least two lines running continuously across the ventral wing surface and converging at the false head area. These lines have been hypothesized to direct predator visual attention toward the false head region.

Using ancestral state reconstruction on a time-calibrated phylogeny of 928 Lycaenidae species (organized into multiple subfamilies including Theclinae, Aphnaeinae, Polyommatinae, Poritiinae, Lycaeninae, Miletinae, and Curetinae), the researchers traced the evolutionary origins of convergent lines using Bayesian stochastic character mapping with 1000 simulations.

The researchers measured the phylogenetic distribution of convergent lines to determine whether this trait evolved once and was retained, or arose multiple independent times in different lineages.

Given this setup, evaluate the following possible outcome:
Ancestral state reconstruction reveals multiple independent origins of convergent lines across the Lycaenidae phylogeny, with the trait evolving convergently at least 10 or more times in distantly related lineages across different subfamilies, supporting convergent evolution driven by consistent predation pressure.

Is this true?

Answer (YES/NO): NO